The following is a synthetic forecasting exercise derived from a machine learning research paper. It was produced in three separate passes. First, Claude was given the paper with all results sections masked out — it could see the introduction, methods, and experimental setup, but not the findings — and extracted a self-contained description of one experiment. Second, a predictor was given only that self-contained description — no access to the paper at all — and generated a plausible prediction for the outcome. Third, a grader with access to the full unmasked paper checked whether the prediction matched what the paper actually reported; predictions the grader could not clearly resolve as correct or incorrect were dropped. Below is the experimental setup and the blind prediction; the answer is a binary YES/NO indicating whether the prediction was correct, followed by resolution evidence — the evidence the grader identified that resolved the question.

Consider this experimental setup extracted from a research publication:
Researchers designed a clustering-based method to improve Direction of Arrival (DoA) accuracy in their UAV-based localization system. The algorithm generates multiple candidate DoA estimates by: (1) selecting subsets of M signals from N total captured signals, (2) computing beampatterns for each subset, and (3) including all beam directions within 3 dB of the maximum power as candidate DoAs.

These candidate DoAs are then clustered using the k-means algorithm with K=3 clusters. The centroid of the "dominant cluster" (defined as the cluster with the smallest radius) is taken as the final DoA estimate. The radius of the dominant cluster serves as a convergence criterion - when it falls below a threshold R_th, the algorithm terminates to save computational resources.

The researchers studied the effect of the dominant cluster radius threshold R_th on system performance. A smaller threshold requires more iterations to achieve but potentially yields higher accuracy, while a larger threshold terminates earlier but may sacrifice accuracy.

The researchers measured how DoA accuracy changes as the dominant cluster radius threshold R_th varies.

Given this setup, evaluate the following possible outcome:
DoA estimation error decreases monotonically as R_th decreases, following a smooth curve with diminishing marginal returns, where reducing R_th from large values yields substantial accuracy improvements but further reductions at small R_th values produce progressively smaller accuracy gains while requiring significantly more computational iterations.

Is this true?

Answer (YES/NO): NO